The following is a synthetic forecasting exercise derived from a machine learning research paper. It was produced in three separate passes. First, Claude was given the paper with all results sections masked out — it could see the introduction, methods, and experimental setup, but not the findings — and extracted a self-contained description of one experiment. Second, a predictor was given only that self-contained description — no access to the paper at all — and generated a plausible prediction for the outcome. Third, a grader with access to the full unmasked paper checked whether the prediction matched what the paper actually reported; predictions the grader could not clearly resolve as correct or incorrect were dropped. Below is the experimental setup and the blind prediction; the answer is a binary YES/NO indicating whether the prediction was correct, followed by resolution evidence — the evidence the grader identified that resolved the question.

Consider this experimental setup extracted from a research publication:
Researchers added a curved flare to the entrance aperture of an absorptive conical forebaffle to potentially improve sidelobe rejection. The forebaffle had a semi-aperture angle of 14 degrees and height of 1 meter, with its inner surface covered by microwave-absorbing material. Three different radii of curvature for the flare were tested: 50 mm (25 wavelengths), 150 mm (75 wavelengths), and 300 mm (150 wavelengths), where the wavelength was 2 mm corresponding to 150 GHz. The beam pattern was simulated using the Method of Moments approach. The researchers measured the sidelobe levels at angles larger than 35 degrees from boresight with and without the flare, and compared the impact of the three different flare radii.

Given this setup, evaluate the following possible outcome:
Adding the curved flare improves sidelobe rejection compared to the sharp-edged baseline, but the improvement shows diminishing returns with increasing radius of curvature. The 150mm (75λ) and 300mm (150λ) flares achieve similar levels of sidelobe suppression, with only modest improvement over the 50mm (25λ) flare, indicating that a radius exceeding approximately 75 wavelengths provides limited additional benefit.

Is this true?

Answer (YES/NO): NO